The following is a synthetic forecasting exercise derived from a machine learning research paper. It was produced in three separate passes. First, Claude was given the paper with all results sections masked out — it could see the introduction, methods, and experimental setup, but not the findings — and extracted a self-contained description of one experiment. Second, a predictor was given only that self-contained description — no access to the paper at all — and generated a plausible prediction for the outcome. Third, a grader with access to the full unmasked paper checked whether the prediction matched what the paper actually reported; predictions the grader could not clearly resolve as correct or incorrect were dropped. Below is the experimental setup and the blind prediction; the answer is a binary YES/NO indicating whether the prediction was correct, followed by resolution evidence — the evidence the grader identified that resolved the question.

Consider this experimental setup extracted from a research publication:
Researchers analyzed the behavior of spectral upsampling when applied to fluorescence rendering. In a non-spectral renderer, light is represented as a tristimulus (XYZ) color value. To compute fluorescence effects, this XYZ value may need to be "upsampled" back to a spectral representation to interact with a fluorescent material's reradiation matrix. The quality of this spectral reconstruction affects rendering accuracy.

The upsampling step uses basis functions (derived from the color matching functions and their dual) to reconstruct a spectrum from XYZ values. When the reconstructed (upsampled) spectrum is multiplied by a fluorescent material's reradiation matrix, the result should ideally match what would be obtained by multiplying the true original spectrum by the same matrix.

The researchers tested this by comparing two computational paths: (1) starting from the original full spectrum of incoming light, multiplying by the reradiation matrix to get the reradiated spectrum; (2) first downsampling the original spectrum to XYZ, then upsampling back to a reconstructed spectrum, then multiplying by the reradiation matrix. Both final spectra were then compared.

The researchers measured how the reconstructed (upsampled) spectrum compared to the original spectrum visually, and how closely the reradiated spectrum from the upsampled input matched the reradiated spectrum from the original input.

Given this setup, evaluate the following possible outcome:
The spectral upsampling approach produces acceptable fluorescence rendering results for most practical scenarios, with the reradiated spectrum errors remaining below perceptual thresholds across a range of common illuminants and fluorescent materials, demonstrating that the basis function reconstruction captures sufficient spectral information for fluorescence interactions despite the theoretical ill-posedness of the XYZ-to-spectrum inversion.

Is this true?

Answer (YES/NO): NO